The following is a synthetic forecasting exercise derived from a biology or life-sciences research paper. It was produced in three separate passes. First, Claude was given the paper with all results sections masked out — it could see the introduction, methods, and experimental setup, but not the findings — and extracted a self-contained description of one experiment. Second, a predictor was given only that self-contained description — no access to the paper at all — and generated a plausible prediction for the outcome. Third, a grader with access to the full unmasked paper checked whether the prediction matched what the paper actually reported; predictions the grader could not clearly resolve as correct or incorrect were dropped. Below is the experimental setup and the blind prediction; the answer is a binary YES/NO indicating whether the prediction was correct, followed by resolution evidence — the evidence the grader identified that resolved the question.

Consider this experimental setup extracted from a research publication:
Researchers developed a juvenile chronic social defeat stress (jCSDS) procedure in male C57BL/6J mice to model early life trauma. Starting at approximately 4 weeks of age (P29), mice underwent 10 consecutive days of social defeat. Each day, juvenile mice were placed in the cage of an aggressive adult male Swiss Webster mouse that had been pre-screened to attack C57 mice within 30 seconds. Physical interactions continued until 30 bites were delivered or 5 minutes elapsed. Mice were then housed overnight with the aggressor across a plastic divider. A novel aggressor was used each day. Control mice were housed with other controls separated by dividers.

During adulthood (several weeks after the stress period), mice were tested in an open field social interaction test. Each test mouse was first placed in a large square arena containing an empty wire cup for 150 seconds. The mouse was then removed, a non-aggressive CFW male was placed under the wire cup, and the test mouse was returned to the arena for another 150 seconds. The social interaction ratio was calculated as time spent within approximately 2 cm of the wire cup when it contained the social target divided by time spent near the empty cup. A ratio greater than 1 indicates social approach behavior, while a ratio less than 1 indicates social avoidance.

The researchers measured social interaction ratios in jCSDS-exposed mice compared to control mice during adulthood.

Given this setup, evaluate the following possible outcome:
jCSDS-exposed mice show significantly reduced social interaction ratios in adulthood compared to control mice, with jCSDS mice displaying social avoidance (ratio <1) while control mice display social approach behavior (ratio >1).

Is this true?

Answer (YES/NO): YES